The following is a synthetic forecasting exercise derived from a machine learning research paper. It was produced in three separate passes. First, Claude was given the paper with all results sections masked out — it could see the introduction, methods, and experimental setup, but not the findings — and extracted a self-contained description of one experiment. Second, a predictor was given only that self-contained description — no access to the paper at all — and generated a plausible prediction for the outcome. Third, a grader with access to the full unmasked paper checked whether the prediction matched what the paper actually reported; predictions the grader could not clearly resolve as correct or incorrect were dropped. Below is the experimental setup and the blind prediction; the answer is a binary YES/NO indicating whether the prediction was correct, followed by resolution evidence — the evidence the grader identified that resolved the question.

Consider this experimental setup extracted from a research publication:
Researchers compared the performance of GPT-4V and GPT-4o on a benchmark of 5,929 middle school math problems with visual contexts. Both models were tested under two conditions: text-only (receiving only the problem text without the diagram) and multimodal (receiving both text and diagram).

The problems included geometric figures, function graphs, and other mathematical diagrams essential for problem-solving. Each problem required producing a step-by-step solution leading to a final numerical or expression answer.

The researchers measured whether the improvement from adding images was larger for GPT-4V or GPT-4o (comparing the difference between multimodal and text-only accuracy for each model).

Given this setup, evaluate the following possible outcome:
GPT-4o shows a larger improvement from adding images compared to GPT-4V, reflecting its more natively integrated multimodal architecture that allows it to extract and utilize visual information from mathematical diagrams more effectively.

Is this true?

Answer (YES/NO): YES